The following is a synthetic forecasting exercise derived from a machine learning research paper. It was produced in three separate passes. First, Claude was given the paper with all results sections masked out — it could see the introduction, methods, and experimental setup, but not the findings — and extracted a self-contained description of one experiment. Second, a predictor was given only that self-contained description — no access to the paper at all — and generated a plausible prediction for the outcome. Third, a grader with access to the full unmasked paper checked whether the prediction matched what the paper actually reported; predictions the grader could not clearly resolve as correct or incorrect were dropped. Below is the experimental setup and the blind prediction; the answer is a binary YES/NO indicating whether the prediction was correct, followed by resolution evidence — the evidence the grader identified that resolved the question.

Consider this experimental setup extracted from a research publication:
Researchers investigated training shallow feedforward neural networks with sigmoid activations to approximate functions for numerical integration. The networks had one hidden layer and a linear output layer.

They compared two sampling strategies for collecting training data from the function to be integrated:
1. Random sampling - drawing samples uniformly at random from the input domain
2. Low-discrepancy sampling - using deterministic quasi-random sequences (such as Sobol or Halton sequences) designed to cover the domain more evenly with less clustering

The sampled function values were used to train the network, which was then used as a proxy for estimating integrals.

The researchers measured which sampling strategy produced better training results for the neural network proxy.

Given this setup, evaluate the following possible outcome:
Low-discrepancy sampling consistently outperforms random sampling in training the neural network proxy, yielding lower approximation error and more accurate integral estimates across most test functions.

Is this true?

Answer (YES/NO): NO